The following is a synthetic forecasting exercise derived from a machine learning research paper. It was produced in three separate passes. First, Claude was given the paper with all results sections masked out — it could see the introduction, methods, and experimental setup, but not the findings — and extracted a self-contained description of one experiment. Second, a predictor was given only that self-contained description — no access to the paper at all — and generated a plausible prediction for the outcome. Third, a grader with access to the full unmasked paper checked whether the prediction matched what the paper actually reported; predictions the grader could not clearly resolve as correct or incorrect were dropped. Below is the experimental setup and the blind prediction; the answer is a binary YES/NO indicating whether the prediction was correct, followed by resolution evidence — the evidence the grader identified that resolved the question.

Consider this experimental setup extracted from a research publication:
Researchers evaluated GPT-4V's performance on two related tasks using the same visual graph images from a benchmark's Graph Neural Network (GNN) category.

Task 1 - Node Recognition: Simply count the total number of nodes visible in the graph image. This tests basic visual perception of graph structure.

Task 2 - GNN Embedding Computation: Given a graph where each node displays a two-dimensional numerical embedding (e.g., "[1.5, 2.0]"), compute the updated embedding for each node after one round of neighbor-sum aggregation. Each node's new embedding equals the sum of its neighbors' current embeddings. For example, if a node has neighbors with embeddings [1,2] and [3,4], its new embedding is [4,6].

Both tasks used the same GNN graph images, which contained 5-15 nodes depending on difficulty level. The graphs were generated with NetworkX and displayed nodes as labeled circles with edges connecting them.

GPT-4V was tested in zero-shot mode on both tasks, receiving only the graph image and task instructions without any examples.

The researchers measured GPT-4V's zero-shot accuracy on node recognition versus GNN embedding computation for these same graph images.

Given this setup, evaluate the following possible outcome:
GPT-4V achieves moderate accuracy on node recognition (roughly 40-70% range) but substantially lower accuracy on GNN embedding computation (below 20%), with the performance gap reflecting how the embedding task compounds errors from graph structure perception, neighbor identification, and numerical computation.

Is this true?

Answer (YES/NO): NO